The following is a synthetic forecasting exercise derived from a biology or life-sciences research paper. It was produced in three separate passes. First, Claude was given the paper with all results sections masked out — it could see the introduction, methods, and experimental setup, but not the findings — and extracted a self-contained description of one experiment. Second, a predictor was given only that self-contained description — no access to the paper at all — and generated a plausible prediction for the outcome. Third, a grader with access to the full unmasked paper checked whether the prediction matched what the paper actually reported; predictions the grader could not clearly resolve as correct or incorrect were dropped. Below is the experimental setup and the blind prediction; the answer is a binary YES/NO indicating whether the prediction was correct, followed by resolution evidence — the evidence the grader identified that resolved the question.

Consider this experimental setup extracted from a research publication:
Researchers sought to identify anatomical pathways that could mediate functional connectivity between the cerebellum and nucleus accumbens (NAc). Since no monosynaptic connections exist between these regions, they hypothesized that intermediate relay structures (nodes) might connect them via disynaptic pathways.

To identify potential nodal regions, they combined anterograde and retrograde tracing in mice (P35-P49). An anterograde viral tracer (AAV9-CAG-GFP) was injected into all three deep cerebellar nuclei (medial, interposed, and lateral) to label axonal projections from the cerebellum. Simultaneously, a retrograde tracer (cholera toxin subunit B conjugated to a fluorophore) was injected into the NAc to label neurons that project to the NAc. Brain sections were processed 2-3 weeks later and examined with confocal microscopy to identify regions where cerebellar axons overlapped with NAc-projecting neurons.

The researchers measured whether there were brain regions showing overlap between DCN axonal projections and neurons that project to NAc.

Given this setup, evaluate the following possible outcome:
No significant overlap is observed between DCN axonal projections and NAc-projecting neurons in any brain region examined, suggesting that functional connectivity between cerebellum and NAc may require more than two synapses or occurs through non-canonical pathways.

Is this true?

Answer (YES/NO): NO